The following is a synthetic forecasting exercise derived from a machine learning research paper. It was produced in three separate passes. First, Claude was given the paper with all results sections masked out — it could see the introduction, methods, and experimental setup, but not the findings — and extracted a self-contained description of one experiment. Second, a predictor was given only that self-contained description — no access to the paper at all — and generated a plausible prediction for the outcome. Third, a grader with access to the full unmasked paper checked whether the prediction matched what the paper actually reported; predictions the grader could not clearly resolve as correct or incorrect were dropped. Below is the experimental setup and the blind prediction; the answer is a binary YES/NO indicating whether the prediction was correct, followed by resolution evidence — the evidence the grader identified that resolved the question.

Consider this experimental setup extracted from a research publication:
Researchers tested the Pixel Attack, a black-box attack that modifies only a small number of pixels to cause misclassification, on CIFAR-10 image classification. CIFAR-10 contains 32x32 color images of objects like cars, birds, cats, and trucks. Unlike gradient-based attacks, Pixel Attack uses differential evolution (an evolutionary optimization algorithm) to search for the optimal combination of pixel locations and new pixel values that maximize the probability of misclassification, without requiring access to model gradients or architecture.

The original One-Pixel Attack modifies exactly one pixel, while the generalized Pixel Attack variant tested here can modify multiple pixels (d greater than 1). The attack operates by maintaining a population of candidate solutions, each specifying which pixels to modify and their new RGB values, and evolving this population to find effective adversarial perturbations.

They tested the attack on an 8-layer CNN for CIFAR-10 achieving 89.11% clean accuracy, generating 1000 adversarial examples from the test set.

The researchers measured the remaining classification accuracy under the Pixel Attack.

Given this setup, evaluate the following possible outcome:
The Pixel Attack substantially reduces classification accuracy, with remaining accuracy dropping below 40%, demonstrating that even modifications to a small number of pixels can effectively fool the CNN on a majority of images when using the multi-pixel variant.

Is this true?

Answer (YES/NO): YES